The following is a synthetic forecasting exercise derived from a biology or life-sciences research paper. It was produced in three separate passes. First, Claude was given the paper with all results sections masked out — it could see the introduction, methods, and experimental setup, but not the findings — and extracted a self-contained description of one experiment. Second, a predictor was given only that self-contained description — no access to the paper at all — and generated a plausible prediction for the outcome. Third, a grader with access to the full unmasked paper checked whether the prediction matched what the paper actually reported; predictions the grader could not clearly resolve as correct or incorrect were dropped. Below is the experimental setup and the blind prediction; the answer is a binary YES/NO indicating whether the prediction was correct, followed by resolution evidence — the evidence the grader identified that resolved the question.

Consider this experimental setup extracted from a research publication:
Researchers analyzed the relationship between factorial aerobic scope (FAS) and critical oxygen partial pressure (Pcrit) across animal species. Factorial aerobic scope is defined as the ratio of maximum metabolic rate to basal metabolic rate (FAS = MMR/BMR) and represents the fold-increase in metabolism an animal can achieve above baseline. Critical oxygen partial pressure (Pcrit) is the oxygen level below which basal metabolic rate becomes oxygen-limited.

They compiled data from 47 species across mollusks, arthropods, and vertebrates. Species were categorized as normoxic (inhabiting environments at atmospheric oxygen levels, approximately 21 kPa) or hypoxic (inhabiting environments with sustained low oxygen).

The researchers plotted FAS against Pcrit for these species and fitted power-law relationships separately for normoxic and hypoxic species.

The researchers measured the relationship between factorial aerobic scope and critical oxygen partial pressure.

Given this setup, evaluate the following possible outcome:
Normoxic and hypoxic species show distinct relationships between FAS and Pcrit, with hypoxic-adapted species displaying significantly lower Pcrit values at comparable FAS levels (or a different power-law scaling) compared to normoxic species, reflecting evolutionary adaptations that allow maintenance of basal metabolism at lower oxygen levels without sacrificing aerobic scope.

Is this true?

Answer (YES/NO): YES